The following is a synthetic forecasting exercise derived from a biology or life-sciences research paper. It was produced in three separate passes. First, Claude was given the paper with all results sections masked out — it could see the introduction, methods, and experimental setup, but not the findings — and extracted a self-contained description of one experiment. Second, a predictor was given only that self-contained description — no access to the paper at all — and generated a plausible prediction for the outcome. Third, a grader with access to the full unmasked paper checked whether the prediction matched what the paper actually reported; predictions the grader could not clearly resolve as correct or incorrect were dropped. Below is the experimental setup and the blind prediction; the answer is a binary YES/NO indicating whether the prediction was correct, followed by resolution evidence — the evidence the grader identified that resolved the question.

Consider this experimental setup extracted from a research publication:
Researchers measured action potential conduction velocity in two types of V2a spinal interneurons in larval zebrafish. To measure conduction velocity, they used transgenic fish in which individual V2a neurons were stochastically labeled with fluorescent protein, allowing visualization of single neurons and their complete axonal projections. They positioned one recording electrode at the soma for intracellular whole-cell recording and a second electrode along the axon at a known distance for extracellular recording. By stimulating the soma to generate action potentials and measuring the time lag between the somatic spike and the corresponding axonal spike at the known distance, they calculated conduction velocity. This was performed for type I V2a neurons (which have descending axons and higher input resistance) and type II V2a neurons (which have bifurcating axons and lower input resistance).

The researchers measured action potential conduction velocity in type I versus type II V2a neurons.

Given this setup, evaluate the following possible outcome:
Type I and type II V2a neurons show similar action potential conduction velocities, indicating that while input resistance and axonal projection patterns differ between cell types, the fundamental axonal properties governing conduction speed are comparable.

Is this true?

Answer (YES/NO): NO